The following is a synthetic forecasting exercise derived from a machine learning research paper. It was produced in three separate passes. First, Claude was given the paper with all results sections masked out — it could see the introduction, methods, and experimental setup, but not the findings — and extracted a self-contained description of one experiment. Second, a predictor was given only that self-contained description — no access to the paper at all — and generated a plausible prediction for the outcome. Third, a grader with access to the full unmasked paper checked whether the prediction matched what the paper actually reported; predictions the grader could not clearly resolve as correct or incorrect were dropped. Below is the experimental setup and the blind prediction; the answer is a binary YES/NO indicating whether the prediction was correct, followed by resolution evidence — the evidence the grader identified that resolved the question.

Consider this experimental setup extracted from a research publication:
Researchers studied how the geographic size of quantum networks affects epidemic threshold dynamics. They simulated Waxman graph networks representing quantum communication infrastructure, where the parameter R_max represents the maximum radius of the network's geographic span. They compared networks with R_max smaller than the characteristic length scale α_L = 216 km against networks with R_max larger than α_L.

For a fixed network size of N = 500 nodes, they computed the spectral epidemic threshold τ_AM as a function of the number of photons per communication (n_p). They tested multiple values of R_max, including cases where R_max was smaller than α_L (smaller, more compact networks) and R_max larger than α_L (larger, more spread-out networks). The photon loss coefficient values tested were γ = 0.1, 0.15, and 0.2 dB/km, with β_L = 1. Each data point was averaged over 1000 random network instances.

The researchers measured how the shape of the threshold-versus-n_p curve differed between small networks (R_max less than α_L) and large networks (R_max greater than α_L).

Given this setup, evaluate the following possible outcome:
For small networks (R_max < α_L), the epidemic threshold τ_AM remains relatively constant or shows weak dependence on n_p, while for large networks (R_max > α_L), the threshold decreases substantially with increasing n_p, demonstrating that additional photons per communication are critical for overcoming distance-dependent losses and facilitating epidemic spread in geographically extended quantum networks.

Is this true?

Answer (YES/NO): NO